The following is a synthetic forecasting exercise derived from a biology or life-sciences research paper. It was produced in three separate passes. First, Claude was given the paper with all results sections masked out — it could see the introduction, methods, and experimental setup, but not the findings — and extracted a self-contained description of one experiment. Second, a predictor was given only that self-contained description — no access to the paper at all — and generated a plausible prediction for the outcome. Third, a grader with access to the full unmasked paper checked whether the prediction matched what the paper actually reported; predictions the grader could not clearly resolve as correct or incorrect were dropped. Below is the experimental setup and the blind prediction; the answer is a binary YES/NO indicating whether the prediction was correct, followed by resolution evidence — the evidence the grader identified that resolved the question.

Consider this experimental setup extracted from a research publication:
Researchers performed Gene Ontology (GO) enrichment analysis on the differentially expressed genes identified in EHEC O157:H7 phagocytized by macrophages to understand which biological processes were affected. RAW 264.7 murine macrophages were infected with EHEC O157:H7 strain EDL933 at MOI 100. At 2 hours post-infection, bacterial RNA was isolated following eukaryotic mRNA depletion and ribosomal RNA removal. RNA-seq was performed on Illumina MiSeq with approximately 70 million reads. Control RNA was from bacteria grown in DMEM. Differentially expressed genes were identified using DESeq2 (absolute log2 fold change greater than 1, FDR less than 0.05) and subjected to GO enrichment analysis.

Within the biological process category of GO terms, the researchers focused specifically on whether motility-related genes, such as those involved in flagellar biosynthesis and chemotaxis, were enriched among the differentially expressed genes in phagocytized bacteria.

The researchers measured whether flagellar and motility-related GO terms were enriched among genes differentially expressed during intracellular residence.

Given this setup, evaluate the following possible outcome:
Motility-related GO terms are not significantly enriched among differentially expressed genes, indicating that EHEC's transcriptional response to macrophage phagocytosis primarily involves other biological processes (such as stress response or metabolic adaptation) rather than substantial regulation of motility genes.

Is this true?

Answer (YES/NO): NO